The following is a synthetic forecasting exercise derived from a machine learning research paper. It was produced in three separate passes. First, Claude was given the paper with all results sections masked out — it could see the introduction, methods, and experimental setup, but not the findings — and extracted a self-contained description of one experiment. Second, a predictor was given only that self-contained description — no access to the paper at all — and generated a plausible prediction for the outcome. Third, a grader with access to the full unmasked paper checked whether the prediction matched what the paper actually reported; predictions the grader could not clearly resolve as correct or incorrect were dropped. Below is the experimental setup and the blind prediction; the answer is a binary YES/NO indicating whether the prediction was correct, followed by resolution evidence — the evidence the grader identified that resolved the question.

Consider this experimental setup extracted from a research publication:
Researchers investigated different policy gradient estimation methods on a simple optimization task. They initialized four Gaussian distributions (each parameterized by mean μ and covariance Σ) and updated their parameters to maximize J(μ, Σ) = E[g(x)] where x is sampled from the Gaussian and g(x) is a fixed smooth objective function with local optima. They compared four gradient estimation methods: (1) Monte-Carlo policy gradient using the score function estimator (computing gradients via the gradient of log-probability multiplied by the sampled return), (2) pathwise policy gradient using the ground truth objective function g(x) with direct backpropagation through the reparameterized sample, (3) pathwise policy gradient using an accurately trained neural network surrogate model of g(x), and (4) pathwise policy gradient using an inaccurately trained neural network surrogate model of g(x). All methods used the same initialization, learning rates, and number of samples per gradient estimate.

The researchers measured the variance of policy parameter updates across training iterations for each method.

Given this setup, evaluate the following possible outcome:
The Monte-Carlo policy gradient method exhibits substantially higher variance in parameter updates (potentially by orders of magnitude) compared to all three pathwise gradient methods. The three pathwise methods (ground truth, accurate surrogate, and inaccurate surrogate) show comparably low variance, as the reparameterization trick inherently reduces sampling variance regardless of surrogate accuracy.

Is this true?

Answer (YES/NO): YES